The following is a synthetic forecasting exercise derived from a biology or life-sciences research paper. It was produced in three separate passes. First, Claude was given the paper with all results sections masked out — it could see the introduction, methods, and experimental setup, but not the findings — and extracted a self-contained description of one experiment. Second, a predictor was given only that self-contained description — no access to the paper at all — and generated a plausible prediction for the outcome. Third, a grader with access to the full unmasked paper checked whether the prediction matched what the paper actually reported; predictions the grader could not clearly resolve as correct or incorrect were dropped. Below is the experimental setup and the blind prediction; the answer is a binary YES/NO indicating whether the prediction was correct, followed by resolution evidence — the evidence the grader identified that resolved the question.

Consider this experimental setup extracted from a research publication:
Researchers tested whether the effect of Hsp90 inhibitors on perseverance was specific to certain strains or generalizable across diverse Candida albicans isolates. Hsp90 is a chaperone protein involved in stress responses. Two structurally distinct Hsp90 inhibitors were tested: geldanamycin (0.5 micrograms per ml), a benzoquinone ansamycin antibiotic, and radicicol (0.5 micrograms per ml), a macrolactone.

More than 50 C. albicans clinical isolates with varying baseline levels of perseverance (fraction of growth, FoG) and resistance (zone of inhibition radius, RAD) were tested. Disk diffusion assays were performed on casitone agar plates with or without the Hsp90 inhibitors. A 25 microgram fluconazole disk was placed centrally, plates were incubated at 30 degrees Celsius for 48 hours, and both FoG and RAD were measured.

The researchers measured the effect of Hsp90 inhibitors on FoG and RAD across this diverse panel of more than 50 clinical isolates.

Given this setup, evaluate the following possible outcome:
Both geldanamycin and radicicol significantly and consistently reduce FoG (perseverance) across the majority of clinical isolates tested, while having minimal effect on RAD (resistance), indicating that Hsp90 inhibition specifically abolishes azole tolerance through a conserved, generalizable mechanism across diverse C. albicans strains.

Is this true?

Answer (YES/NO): YES